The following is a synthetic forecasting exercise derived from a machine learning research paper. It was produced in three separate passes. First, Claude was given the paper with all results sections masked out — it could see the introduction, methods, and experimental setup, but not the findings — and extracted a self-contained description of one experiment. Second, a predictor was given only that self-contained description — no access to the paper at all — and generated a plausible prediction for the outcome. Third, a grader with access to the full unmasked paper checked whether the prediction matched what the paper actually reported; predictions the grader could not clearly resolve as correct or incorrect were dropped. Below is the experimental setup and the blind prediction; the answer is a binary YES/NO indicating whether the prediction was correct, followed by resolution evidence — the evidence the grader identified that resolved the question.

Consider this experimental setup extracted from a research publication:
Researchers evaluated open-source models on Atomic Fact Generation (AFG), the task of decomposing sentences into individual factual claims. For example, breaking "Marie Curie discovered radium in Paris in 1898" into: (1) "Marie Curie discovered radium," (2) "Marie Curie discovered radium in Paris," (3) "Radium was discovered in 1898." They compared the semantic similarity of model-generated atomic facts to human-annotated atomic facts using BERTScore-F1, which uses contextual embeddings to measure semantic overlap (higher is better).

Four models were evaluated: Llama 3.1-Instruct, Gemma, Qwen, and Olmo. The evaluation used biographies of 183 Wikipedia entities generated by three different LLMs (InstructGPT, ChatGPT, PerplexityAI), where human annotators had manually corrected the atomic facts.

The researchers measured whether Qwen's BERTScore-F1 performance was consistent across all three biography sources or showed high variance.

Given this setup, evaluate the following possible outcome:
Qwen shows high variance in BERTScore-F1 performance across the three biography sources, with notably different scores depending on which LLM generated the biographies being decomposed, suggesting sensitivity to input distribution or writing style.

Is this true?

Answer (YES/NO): NO